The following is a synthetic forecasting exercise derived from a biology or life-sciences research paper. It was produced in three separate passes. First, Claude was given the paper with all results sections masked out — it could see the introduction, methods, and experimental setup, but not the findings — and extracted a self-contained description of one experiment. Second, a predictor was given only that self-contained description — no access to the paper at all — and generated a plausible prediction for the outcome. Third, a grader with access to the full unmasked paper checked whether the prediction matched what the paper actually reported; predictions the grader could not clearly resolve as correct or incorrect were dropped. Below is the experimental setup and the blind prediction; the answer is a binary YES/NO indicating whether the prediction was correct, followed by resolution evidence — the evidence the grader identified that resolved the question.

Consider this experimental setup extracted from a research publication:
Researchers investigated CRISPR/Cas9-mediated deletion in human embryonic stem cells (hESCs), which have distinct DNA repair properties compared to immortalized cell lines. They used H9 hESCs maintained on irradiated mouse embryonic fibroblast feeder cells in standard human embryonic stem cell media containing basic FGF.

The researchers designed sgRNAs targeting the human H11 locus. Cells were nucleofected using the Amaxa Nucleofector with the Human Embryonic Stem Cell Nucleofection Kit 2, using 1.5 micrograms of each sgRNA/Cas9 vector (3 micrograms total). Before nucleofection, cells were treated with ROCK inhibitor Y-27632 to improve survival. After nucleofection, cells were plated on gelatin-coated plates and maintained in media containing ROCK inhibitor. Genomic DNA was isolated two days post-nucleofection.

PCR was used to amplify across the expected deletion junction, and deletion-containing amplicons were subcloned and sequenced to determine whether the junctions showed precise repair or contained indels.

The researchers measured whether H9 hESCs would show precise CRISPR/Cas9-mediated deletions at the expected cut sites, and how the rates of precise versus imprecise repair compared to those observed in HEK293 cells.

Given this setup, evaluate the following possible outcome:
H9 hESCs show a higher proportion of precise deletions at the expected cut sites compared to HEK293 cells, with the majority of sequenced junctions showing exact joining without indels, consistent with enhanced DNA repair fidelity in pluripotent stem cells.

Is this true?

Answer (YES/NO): NO